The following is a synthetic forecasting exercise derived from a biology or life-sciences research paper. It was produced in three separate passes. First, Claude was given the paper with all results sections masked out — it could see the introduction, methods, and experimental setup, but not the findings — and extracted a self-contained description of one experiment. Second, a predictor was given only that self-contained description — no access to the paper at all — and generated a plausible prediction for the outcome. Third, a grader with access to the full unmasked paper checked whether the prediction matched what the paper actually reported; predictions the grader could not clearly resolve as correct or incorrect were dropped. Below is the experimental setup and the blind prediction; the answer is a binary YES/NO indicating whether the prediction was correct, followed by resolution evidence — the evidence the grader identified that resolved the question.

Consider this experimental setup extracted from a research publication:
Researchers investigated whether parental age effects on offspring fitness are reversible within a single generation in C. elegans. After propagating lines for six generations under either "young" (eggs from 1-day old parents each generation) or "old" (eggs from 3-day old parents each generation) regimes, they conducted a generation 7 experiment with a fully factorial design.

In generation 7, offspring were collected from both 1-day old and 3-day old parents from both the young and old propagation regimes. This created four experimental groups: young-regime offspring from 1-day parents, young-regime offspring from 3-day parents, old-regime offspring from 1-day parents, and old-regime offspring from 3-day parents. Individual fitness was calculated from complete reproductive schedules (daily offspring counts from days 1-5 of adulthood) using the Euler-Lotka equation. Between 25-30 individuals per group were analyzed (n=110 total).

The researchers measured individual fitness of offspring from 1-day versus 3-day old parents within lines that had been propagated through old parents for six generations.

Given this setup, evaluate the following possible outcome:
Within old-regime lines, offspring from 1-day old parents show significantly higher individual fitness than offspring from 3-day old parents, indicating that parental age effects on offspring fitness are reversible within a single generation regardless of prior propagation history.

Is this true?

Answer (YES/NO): NO